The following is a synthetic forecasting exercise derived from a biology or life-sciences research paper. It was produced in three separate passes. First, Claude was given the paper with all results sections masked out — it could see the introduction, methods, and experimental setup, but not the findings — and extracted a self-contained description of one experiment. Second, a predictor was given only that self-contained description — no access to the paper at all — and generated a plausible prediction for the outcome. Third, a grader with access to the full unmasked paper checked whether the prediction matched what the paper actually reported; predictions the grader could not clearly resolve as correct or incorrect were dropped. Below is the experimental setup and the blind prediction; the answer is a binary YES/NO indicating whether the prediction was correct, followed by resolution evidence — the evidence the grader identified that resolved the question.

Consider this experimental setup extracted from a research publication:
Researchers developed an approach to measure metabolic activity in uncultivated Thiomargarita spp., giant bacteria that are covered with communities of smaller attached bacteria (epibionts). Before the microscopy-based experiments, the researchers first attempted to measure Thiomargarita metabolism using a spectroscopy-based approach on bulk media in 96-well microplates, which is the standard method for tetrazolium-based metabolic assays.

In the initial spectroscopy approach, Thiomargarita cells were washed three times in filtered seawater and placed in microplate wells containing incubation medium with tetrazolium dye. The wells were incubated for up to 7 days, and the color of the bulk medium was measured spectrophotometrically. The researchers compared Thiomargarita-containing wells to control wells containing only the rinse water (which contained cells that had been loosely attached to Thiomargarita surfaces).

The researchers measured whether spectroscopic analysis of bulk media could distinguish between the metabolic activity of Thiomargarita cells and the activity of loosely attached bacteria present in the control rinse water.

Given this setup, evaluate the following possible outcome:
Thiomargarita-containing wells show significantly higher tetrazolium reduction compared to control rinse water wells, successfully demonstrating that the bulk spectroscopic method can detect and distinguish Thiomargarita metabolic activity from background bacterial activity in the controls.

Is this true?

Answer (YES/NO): NO